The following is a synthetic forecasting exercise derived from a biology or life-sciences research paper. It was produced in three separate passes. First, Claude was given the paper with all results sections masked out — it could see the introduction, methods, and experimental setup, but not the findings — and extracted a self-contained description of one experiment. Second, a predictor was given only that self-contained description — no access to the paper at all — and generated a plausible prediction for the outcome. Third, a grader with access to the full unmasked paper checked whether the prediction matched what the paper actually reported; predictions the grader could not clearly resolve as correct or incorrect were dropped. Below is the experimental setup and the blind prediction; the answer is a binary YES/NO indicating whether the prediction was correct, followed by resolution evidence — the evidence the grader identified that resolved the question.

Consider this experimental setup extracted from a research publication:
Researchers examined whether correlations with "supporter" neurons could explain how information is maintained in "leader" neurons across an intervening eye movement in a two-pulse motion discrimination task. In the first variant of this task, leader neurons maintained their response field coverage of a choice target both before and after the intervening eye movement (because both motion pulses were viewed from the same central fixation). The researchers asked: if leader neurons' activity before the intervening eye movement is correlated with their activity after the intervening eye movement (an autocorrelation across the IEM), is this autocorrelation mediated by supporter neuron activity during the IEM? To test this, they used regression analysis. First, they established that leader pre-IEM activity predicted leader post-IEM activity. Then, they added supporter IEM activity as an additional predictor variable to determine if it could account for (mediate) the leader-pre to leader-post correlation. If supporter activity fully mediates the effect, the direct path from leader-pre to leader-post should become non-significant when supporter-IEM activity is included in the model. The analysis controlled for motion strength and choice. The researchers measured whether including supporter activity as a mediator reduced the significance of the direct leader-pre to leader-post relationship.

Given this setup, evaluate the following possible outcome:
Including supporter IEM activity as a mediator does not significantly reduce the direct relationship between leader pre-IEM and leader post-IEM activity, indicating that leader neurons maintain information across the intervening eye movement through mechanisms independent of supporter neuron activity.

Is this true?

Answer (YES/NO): NO